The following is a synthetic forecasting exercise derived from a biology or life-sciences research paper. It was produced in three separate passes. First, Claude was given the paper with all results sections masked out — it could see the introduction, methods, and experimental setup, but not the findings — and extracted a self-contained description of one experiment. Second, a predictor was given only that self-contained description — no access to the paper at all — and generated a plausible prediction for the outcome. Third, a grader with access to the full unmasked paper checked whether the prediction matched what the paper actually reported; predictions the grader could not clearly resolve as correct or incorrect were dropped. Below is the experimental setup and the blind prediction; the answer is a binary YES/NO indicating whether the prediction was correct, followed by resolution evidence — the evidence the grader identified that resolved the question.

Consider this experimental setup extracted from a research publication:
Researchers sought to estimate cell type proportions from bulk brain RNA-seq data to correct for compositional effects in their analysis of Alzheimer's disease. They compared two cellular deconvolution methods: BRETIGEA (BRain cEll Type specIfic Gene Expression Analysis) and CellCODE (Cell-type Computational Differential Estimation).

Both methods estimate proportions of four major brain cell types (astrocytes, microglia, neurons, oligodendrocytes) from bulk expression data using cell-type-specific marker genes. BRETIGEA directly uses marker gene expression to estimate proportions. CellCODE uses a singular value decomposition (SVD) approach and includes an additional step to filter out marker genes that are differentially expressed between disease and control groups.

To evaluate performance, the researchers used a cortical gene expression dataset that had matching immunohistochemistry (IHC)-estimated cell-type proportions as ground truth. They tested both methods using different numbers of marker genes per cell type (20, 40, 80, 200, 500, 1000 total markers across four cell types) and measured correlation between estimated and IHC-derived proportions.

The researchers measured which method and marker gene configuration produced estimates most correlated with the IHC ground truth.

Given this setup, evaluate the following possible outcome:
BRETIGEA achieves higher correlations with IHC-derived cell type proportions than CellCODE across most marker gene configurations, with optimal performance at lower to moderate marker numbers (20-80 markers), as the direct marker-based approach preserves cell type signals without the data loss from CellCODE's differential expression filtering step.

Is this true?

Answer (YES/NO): NO